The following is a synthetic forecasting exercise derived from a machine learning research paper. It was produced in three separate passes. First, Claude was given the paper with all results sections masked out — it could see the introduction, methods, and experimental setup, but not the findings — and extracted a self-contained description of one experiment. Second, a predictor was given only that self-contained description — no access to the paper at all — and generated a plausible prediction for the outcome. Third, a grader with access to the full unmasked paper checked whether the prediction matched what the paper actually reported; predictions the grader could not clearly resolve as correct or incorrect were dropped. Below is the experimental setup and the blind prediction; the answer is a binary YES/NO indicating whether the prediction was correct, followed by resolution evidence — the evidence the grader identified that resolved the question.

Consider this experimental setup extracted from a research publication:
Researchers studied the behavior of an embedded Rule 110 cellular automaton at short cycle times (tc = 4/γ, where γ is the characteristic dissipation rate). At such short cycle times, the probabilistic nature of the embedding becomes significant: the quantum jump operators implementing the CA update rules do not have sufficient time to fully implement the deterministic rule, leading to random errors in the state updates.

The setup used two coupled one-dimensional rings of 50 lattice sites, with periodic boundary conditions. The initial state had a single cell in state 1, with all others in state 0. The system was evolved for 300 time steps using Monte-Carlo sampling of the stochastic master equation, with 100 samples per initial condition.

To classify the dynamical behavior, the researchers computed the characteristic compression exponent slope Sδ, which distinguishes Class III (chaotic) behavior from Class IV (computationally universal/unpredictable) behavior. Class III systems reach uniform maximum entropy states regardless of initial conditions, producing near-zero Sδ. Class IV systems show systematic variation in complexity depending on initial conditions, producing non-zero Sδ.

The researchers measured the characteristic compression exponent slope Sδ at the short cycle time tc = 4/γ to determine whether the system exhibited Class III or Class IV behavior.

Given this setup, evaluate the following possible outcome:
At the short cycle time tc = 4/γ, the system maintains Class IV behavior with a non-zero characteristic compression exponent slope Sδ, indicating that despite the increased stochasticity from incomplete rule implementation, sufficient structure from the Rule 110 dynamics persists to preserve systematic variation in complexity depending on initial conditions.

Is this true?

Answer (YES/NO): NO